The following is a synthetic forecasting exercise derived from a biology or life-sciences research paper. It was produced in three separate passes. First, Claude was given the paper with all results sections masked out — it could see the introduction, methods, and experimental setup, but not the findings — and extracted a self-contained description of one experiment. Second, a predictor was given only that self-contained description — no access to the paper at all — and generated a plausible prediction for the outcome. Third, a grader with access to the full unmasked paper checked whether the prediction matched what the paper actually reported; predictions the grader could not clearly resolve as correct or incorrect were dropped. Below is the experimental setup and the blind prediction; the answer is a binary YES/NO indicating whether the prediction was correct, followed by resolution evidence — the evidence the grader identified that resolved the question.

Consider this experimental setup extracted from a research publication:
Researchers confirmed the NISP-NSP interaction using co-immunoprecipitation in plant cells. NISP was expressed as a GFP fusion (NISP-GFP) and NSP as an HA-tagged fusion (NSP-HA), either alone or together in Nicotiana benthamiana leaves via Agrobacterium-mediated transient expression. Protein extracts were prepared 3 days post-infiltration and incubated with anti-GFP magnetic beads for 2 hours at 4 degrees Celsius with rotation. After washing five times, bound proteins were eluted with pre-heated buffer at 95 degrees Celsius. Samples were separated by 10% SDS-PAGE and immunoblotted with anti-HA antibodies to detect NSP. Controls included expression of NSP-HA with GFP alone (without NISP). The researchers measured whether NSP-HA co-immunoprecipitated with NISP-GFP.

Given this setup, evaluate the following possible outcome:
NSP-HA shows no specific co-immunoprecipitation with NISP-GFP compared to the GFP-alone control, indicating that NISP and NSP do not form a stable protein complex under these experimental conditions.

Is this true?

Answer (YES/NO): NO